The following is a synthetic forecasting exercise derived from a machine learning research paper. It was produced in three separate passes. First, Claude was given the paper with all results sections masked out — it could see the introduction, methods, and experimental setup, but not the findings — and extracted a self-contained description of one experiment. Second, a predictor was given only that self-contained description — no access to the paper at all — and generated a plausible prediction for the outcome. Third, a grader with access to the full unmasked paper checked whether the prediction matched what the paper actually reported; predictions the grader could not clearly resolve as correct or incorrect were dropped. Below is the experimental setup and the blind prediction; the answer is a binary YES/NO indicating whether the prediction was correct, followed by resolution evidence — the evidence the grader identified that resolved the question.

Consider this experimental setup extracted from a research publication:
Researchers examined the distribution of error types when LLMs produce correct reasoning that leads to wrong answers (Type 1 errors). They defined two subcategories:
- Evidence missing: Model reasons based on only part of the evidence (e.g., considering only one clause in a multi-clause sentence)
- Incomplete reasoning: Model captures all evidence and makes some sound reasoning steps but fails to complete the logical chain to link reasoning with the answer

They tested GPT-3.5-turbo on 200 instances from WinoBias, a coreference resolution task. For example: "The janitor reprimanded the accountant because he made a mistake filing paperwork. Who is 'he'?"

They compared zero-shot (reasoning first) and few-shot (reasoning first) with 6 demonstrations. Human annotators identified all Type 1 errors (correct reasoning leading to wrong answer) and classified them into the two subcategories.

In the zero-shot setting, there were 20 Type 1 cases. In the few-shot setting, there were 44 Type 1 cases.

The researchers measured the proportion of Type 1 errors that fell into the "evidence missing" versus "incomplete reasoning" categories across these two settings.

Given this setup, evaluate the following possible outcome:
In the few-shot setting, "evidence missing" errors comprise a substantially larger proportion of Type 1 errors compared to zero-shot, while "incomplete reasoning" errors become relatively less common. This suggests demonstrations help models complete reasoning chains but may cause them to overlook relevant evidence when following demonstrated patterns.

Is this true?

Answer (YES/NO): NO